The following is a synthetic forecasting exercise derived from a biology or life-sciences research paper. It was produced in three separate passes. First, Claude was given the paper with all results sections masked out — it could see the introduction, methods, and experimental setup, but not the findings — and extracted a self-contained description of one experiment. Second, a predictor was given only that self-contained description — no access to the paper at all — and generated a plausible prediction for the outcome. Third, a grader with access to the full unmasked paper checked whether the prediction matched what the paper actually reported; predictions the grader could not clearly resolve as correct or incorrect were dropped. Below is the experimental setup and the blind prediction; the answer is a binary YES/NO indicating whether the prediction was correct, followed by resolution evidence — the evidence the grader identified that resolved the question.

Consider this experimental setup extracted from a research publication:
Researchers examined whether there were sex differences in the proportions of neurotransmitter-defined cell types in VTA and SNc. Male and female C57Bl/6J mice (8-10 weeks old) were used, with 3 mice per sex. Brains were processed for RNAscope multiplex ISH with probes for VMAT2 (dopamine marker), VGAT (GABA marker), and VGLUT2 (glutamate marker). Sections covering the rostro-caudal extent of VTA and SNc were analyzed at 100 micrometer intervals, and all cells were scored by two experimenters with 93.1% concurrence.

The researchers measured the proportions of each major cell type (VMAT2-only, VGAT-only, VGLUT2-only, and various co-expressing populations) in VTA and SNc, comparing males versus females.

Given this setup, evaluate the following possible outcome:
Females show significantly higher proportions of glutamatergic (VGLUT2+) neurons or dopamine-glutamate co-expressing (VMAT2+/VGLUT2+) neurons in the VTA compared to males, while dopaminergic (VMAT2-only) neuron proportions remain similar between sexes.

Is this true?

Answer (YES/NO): NO